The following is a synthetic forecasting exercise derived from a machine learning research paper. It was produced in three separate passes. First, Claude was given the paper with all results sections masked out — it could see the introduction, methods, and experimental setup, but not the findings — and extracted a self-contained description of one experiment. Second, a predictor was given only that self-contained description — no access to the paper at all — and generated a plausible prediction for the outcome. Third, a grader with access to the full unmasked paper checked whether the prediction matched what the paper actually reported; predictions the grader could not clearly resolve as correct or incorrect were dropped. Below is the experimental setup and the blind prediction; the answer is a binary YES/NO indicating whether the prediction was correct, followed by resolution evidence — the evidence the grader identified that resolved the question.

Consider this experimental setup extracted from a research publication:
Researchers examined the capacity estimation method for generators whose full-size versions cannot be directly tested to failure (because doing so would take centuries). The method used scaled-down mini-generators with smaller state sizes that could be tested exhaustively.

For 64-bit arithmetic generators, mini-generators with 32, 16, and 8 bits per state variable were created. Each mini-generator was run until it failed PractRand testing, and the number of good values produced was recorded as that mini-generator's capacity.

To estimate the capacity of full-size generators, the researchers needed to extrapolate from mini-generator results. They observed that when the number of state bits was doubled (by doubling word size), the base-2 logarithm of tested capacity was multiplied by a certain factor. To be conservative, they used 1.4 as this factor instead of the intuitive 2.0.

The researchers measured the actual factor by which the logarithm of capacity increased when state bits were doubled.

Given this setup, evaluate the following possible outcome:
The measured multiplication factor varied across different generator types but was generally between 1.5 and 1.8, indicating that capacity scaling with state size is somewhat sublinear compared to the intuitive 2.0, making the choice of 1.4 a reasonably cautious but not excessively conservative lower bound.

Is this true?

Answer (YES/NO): NO